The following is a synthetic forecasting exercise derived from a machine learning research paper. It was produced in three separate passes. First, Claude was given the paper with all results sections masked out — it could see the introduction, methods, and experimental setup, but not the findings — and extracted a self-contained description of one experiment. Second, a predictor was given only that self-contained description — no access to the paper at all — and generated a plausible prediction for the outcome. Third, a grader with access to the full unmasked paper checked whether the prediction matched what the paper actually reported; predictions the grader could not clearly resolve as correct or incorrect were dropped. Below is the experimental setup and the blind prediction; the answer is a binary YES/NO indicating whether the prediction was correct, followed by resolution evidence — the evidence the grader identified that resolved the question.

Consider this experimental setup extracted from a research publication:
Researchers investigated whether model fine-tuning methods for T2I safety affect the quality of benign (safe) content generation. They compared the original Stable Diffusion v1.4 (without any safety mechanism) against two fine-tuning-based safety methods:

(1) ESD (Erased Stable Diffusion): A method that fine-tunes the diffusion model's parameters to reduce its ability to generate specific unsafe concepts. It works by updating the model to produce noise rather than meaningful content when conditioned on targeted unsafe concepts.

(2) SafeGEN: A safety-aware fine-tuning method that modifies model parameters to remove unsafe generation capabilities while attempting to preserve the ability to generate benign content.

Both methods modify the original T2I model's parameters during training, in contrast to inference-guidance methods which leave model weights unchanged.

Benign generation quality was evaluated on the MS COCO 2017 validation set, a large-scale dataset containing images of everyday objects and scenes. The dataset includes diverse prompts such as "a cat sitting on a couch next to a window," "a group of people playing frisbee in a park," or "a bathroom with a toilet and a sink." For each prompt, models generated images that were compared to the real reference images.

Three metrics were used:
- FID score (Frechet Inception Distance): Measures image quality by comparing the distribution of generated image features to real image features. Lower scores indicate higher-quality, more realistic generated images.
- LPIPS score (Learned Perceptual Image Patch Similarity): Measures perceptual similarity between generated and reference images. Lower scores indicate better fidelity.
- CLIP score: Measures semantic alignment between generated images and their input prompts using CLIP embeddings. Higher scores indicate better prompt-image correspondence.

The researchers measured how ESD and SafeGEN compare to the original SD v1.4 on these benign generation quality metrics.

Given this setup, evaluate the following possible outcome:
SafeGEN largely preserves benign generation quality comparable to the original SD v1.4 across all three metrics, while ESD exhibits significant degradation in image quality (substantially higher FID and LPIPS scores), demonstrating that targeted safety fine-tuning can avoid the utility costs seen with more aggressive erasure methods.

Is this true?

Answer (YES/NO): NO